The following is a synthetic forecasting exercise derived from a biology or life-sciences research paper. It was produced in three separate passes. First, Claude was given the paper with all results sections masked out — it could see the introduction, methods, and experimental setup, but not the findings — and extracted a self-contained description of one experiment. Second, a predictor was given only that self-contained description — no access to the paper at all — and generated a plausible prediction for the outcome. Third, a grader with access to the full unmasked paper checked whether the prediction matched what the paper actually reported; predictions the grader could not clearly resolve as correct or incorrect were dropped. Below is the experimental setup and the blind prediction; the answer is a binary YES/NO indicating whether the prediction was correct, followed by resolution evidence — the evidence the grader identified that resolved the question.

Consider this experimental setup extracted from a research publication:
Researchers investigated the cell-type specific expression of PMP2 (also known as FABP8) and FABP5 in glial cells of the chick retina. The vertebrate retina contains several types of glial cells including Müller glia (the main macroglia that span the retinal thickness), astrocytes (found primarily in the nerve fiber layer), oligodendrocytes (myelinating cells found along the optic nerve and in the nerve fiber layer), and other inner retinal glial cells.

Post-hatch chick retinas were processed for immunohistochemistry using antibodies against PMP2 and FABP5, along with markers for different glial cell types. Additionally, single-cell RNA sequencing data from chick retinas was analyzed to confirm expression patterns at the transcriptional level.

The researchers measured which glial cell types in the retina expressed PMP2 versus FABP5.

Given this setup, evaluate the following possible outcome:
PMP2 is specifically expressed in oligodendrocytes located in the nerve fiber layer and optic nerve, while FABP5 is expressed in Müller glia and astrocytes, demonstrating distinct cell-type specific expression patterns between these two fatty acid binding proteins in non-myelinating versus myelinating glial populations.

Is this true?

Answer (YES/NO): NO